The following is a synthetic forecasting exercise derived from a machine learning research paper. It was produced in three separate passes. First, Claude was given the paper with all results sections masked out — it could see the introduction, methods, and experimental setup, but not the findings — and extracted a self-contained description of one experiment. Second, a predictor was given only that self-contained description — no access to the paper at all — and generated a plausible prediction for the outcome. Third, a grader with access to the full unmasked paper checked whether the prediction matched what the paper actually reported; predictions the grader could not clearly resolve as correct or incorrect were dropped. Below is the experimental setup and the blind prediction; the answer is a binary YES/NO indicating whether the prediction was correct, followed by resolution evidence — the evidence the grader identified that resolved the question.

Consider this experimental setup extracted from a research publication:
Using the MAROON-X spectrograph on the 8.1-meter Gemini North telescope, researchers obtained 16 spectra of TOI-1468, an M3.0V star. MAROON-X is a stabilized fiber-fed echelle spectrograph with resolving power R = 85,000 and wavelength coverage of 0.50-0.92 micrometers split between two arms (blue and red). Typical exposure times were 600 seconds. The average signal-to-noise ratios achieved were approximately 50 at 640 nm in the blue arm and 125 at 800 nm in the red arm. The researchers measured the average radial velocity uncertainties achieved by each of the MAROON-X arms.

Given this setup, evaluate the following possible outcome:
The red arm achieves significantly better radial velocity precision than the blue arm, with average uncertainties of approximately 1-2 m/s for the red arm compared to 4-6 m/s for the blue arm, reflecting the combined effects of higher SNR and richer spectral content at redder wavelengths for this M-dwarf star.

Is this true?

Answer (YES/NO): NO